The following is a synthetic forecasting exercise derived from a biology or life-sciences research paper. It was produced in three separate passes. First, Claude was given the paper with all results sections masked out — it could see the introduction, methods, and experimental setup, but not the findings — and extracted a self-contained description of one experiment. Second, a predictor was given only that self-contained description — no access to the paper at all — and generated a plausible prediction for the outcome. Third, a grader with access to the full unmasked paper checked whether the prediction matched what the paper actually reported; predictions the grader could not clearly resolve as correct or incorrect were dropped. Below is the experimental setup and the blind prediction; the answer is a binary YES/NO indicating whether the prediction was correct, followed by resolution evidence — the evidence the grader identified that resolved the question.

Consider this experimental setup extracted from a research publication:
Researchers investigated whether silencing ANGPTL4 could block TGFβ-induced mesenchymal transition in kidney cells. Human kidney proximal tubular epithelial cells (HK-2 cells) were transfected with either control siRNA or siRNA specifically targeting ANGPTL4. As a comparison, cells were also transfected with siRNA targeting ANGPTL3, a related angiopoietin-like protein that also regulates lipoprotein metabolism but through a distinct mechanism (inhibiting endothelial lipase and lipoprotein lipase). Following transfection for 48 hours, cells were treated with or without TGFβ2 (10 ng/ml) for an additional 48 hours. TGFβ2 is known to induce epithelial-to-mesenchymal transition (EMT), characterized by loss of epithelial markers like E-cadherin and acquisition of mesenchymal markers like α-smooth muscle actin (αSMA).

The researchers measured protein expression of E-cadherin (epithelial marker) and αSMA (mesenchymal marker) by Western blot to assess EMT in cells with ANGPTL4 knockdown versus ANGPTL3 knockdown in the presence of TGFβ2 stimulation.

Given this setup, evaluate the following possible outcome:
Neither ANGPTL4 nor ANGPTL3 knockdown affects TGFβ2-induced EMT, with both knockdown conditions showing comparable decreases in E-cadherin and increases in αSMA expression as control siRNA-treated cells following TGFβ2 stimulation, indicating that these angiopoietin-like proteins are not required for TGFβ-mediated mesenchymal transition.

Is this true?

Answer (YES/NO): NO